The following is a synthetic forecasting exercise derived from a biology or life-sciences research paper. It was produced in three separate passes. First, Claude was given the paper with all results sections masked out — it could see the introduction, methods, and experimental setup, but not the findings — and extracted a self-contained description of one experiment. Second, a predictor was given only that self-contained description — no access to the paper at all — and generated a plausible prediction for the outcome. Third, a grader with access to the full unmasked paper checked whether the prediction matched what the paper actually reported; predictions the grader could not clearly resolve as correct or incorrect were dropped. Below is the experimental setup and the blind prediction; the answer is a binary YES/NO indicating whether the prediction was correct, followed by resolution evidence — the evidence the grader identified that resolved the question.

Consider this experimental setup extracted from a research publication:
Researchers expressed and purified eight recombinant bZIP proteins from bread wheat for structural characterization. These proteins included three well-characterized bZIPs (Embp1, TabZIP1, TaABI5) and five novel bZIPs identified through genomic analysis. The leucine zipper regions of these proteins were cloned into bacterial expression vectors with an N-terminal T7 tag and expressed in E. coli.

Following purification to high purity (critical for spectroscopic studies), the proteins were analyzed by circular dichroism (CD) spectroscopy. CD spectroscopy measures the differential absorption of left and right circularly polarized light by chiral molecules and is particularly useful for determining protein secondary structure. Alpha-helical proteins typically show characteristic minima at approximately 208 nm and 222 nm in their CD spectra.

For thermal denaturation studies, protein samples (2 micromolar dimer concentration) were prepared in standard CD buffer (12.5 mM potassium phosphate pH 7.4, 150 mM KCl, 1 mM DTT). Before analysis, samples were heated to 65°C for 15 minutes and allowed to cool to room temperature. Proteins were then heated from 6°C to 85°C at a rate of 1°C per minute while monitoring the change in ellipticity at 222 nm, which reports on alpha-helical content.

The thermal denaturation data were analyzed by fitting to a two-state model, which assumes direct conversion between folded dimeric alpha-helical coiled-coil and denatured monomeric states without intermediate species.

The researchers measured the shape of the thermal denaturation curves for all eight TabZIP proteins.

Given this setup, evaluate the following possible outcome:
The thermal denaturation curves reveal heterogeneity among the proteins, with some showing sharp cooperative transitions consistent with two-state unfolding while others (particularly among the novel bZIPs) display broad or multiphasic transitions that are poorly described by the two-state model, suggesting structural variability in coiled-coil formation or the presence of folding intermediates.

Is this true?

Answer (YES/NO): NO